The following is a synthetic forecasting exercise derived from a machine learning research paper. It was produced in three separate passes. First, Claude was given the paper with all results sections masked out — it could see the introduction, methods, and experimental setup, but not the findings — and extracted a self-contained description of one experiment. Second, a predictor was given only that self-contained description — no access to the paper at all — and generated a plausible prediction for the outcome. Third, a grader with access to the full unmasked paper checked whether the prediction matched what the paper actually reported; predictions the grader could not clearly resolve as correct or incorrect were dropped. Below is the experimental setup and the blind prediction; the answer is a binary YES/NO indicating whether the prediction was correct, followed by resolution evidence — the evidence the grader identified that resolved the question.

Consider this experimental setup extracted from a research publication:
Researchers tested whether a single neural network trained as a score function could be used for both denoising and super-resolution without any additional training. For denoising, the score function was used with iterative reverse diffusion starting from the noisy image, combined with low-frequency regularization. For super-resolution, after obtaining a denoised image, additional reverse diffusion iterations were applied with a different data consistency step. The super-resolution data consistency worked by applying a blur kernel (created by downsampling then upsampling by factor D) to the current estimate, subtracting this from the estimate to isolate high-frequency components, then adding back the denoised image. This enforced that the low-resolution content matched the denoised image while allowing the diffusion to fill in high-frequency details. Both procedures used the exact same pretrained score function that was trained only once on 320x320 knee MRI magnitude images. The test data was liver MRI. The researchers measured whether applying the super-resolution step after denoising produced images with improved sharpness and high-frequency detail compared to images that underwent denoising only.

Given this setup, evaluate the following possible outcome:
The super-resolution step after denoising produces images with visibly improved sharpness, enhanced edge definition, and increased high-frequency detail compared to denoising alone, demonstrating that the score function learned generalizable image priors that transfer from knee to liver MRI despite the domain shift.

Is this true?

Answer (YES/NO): YES